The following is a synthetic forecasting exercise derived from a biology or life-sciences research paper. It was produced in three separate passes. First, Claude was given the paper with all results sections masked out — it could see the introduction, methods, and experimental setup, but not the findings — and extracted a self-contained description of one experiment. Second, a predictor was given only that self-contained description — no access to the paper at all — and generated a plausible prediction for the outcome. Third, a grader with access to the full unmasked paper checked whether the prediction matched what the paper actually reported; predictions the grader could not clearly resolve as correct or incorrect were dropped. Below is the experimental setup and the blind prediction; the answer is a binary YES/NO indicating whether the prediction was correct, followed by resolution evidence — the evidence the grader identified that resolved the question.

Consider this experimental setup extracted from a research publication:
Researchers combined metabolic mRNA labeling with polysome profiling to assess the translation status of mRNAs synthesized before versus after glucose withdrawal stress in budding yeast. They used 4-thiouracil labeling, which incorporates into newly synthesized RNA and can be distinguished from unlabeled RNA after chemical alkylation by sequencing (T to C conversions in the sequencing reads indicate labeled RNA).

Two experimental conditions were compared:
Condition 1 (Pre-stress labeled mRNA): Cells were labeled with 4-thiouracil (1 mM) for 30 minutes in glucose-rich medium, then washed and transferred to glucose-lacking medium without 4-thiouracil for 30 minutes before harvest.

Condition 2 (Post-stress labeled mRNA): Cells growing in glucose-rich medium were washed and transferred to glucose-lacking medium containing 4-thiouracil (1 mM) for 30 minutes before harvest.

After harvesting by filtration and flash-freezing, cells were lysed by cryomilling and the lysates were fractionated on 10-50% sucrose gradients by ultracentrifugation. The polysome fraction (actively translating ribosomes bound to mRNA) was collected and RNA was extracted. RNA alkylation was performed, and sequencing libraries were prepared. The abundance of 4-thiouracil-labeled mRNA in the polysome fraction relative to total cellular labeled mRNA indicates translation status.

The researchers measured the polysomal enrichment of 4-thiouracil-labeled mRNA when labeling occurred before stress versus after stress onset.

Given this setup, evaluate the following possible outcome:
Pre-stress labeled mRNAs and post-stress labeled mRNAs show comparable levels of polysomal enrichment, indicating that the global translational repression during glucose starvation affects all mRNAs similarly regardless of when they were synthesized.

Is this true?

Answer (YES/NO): NO